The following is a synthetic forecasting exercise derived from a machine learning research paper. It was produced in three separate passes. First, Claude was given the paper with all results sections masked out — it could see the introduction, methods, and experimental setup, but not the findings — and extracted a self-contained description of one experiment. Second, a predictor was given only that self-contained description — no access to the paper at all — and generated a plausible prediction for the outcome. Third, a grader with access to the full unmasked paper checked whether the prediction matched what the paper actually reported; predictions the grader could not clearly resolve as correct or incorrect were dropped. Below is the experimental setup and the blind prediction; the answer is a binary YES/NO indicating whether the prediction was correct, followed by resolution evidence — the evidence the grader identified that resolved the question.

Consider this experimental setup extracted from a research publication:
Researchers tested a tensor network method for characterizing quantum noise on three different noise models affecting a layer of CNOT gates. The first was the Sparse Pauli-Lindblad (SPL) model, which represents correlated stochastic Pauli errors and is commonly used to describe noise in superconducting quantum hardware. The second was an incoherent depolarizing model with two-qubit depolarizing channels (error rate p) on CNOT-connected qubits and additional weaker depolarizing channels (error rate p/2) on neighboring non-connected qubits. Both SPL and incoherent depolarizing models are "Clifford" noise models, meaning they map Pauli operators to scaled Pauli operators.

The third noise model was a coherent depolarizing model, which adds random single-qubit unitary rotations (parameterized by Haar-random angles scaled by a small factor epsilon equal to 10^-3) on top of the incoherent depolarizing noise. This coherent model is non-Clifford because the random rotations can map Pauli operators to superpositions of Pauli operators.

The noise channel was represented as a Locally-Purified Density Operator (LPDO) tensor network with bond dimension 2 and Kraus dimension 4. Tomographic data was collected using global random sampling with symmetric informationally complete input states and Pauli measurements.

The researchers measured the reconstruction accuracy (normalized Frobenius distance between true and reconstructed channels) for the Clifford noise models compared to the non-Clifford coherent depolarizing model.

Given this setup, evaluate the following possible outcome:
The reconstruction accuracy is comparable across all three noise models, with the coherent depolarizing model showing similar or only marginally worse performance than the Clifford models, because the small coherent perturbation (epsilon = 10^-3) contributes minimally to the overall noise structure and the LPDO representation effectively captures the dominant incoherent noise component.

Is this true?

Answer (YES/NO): YES